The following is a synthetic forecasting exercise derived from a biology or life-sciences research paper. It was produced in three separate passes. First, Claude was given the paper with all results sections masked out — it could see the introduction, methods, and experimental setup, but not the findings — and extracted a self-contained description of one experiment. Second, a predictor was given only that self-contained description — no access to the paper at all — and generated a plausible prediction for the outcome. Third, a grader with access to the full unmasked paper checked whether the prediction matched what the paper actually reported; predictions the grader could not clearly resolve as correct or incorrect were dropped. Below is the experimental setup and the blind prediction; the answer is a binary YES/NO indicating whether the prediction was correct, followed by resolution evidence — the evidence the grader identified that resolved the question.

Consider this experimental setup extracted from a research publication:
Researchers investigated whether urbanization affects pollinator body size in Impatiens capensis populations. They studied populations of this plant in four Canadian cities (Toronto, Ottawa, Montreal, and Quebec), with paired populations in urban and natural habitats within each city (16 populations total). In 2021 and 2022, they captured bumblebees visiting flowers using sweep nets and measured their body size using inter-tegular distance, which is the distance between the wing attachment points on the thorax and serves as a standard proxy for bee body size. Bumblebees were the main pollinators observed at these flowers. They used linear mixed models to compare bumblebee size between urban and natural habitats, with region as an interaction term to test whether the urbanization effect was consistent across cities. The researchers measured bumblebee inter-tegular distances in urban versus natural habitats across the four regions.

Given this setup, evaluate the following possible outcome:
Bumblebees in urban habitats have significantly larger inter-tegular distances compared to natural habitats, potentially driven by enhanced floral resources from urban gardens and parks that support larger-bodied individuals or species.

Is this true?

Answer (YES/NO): NO